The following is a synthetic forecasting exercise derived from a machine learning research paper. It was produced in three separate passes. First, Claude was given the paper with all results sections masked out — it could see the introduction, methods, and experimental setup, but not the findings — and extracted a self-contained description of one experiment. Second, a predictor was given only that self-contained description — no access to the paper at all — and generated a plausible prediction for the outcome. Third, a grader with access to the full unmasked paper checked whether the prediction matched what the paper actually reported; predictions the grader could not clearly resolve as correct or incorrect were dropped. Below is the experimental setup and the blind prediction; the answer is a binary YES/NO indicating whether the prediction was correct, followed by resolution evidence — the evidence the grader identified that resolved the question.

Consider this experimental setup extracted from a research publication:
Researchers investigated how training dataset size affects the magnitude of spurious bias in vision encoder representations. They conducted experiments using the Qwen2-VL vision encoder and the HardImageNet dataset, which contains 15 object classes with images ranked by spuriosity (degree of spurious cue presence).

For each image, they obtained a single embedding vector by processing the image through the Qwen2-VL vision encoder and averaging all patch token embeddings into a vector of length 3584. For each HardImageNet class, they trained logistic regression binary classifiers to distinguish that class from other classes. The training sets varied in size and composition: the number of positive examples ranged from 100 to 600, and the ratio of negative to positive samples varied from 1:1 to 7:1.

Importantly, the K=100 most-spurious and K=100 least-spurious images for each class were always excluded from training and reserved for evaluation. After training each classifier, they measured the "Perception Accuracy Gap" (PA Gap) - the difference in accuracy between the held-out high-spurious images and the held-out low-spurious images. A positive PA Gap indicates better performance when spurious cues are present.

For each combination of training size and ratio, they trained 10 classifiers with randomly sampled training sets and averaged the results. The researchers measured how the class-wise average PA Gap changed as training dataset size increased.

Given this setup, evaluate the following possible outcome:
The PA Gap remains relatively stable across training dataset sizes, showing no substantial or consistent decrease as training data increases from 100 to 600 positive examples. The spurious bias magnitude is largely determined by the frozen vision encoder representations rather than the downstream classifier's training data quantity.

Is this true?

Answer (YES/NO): NO